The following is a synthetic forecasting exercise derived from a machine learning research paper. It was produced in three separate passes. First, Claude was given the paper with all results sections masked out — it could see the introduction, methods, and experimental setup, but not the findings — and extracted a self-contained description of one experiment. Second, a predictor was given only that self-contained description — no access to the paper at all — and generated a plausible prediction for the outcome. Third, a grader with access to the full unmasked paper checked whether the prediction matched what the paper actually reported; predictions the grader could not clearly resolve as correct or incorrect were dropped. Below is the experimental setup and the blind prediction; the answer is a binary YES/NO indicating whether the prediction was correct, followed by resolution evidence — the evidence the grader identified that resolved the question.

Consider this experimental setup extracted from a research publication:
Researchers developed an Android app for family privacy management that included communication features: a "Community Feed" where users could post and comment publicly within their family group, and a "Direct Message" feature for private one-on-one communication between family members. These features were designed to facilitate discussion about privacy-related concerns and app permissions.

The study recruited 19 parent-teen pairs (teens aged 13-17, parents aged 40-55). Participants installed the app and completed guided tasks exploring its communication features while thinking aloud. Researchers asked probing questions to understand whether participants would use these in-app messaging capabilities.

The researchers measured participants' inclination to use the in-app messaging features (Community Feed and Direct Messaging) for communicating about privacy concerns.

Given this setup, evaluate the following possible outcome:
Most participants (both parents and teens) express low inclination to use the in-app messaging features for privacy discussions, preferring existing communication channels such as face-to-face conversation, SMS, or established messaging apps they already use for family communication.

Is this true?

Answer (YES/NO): YES